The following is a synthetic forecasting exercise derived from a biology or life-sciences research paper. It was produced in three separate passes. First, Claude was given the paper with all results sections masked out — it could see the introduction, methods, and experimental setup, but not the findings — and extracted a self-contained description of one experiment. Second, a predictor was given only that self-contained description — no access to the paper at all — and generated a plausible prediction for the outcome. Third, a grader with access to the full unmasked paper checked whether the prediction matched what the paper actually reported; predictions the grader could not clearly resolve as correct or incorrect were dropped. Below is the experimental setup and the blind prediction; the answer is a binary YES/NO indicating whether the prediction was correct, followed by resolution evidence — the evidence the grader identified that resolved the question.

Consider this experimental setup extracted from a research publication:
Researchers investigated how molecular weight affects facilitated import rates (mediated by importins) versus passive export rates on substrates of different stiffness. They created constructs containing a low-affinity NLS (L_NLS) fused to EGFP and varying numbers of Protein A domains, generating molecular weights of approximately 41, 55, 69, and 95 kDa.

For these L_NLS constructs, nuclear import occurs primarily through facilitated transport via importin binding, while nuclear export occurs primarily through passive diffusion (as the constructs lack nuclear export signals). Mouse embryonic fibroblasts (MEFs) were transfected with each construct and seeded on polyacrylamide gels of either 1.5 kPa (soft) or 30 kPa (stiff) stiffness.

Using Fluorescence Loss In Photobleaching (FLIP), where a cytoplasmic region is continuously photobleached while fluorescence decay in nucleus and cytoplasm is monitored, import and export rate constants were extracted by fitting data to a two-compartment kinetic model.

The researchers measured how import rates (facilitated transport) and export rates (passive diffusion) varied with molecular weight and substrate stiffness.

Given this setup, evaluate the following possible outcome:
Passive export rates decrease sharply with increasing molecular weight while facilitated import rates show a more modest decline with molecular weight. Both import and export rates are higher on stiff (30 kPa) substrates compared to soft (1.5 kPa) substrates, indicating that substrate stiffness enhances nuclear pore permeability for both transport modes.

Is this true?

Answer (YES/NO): YES